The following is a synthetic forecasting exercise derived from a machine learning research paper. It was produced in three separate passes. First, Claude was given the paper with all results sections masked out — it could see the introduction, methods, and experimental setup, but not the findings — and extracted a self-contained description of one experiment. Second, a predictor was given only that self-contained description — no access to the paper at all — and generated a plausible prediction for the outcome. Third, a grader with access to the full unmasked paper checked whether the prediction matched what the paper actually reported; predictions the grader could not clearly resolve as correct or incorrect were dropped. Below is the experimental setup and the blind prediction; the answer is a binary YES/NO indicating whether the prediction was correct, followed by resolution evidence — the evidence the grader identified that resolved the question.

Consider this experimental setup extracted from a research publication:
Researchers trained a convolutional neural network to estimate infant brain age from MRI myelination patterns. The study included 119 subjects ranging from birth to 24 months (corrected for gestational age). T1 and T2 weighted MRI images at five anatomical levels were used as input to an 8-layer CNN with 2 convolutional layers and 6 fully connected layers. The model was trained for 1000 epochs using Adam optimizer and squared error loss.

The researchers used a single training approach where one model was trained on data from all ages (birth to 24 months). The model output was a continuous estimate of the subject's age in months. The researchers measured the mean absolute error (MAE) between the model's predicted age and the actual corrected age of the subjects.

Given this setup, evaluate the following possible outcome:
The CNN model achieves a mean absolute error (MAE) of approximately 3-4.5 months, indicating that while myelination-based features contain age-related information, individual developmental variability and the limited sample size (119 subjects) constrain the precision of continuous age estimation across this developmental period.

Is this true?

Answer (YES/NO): NO